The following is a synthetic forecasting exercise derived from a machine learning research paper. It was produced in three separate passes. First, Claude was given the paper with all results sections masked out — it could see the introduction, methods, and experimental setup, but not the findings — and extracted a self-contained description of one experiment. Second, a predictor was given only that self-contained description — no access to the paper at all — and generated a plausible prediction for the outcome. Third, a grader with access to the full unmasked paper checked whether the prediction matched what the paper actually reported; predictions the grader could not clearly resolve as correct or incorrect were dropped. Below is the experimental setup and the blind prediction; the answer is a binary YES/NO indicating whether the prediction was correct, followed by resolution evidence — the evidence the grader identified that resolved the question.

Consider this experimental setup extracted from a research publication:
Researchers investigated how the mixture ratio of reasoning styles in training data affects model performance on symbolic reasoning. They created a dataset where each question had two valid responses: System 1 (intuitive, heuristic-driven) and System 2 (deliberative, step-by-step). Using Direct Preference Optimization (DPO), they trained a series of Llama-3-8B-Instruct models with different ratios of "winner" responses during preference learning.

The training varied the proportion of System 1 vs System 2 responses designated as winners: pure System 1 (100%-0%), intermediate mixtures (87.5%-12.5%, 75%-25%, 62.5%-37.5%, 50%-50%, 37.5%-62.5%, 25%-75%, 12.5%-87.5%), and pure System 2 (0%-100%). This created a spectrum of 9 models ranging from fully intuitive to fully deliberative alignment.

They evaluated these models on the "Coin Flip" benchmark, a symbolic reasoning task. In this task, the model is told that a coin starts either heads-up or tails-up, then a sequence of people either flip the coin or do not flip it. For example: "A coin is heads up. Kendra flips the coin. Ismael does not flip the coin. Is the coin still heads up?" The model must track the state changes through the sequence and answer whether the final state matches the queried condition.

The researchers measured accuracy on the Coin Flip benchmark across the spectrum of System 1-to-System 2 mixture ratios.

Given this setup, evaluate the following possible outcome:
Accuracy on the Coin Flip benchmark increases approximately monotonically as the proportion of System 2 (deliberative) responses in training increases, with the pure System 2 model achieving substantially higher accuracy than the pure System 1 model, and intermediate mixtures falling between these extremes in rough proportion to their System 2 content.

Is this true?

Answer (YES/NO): YES